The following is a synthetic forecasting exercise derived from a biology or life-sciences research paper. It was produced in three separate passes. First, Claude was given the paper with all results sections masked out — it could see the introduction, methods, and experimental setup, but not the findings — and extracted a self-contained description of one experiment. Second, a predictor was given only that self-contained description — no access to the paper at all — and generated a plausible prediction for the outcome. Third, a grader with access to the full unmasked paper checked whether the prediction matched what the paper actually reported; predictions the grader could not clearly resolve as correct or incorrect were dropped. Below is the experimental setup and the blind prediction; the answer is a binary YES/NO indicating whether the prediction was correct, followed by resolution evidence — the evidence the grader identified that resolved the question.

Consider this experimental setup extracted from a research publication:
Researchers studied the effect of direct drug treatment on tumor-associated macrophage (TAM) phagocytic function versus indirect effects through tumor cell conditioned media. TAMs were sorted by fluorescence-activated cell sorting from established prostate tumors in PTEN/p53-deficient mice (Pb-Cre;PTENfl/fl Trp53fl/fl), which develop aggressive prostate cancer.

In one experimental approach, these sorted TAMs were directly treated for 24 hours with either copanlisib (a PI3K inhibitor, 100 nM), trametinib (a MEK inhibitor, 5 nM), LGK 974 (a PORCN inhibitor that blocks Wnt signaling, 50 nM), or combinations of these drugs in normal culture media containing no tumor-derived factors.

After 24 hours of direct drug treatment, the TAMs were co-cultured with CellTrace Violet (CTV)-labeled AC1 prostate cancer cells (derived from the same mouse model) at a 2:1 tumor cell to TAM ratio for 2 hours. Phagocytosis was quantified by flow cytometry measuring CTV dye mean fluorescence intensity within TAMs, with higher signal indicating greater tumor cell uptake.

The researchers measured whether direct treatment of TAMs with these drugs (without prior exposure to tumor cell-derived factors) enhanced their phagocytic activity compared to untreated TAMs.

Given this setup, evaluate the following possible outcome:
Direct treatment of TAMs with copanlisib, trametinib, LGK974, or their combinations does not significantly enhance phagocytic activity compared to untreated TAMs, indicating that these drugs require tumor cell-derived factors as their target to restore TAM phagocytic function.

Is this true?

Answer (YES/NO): YES